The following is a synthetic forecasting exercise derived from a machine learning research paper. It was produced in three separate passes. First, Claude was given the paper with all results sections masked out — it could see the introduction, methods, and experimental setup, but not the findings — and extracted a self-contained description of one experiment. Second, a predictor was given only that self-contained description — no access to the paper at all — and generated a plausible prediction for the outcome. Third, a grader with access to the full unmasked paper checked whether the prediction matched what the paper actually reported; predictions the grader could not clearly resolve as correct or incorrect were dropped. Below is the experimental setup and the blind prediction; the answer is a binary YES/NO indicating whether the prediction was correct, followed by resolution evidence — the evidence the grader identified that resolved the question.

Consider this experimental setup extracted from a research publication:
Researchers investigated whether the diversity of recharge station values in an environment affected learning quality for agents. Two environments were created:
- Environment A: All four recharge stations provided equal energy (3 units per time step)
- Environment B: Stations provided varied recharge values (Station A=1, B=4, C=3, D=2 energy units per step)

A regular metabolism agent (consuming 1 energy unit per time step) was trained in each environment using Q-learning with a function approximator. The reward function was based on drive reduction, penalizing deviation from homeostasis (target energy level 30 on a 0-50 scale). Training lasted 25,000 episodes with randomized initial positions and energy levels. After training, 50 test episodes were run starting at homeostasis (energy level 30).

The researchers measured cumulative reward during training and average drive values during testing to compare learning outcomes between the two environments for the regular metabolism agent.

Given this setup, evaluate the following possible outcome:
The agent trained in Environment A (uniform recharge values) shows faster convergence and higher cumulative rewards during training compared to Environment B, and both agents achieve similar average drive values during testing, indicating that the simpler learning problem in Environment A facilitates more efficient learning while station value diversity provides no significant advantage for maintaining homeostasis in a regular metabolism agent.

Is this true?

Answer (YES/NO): NO